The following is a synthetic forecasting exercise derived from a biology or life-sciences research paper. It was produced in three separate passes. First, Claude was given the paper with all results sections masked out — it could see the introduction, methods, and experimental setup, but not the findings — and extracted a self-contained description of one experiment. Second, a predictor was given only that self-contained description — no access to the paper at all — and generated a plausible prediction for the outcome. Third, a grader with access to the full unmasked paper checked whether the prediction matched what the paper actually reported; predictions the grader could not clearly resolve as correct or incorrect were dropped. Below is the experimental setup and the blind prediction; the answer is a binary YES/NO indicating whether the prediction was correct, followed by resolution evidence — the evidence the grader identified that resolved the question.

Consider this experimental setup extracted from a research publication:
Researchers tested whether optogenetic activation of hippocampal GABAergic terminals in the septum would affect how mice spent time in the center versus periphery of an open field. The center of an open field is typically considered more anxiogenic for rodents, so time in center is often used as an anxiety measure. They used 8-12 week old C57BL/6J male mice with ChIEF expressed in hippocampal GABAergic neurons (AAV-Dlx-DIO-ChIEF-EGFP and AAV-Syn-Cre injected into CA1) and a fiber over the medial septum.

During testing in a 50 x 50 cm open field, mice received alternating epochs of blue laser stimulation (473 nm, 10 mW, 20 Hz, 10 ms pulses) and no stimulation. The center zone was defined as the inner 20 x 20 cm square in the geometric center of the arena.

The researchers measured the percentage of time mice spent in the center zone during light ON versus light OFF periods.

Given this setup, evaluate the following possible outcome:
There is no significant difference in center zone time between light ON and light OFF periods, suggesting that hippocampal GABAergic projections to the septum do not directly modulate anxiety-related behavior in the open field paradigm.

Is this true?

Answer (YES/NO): YES